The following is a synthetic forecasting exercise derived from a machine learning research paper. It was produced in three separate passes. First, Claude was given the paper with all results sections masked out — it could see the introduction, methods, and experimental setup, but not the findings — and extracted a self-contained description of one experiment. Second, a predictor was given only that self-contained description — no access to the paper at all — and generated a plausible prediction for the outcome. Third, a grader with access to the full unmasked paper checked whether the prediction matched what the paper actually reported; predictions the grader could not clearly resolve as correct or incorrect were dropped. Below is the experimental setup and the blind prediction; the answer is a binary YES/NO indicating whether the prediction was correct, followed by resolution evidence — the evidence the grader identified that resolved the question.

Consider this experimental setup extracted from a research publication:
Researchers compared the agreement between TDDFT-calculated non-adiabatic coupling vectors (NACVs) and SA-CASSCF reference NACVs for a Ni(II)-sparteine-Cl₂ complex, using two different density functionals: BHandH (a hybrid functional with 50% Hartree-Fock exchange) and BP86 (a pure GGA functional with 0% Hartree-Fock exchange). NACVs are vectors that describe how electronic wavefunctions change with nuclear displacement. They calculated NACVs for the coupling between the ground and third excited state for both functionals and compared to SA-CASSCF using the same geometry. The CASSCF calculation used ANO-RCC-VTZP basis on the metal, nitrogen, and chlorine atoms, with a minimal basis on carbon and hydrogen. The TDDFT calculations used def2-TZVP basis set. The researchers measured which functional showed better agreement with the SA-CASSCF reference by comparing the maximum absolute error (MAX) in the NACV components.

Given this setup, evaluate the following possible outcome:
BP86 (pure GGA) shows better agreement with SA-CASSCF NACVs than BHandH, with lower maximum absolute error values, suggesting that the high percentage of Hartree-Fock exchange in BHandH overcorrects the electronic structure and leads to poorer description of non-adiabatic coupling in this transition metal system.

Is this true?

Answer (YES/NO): NO